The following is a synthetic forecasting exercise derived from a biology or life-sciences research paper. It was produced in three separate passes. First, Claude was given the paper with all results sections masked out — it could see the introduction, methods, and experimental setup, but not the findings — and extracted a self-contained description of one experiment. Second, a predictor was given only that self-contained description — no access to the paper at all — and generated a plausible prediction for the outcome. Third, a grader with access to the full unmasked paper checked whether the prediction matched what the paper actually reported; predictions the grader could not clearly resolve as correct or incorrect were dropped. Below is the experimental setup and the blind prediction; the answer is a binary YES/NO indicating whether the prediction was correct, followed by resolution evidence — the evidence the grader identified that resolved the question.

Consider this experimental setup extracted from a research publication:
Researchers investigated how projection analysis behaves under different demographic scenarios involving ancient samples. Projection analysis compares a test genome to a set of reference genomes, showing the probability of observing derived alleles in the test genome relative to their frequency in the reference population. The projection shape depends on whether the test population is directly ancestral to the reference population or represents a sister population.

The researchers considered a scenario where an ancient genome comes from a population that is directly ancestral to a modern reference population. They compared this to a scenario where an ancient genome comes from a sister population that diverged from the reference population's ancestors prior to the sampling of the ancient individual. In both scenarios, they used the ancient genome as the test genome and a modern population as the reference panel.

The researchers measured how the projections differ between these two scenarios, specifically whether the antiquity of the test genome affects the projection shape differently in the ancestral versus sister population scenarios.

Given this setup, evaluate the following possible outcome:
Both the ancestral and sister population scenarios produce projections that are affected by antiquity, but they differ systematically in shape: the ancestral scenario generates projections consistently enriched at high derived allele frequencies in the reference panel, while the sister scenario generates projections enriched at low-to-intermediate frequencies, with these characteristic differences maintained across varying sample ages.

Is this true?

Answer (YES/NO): NO